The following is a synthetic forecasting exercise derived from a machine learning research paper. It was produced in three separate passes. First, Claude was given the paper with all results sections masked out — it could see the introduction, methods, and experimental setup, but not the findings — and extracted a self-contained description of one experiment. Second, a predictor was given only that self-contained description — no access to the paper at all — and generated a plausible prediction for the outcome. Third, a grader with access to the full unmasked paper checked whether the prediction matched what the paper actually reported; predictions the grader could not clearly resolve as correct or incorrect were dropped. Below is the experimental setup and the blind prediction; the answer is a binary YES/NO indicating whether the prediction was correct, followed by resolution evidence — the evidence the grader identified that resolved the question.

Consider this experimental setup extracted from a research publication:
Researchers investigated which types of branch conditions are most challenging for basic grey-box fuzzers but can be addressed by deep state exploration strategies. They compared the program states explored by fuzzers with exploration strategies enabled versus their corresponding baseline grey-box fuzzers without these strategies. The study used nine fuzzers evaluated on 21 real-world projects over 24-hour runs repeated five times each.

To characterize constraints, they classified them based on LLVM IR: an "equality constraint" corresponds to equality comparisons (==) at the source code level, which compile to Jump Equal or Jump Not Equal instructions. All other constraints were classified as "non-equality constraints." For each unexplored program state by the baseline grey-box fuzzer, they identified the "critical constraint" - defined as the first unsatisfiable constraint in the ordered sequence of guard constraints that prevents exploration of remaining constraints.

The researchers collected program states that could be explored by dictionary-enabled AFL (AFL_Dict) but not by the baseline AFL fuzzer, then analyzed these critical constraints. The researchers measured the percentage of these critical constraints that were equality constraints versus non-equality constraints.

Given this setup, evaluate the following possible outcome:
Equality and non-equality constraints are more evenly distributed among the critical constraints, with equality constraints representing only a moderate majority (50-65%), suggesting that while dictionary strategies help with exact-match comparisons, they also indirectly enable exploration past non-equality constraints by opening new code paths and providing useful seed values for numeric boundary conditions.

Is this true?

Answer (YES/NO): NO